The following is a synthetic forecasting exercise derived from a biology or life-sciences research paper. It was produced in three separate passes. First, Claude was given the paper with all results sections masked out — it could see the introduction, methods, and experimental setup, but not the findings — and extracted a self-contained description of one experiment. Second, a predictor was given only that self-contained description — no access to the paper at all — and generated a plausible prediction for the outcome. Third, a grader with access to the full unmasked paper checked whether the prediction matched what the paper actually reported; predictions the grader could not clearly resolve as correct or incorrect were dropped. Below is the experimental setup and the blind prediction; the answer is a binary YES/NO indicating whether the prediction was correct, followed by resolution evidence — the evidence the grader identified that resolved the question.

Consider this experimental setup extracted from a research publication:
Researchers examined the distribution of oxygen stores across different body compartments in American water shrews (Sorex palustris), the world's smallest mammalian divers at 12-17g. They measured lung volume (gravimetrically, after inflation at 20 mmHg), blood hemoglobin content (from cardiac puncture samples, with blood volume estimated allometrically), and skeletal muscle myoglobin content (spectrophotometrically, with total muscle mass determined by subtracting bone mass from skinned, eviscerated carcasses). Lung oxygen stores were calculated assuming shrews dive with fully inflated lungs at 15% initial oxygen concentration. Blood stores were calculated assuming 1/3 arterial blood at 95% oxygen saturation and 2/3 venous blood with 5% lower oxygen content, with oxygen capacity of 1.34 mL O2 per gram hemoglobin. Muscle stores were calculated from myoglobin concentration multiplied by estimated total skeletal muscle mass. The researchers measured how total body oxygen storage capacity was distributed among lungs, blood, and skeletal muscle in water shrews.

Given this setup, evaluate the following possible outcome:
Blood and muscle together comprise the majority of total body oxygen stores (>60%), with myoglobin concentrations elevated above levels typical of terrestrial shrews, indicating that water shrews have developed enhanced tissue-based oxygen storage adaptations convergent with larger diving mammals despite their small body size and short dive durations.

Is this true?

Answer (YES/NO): NO